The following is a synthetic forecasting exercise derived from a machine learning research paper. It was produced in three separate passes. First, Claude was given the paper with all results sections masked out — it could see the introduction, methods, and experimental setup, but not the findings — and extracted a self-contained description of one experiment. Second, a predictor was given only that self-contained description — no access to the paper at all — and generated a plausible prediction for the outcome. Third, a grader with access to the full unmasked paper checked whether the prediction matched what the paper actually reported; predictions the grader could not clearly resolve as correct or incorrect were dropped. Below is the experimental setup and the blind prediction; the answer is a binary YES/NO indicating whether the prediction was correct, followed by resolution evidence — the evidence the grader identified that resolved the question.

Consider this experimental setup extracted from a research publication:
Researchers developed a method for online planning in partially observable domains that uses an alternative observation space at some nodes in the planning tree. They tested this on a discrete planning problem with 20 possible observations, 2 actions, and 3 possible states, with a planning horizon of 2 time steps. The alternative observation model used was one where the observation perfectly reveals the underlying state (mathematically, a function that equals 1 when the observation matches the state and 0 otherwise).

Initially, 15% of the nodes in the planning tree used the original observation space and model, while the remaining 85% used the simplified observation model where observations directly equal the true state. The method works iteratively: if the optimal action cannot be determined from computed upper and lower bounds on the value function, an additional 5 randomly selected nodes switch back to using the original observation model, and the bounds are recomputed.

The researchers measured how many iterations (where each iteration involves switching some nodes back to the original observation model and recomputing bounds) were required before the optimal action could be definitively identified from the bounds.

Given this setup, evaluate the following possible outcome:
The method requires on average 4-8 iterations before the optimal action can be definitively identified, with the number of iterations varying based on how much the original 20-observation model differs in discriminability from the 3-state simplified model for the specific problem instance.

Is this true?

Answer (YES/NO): NO